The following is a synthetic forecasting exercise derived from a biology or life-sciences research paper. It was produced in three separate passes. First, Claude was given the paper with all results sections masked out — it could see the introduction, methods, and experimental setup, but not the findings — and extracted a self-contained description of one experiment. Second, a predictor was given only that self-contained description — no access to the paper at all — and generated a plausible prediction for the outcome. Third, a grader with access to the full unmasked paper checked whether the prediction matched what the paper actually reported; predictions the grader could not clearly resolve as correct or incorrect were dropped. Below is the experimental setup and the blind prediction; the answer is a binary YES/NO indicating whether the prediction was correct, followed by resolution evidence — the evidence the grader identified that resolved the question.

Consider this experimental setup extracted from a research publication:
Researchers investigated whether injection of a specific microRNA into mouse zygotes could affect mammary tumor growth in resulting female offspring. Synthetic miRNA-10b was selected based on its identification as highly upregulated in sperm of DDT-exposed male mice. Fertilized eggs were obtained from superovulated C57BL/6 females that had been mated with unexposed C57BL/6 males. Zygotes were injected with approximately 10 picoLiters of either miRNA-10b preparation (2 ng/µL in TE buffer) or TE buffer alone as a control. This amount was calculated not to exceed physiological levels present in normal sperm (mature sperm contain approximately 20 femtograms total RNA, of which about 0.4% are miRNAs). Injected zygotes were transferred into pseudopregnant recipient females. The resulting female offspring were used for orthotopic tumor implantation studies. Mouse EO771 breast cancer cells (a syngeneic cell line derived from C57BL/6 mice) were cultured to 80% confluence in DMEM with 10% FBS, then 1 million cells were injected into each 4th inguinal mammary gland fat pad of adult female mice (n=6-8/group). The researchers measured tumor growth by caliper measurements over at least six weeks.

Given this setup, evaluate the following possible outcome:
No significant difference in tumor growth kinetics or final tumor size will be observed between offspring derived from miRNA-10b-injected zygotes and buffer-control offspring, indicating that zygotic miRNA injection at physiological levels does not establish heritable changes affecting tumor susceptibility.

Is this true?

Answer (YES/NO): NO